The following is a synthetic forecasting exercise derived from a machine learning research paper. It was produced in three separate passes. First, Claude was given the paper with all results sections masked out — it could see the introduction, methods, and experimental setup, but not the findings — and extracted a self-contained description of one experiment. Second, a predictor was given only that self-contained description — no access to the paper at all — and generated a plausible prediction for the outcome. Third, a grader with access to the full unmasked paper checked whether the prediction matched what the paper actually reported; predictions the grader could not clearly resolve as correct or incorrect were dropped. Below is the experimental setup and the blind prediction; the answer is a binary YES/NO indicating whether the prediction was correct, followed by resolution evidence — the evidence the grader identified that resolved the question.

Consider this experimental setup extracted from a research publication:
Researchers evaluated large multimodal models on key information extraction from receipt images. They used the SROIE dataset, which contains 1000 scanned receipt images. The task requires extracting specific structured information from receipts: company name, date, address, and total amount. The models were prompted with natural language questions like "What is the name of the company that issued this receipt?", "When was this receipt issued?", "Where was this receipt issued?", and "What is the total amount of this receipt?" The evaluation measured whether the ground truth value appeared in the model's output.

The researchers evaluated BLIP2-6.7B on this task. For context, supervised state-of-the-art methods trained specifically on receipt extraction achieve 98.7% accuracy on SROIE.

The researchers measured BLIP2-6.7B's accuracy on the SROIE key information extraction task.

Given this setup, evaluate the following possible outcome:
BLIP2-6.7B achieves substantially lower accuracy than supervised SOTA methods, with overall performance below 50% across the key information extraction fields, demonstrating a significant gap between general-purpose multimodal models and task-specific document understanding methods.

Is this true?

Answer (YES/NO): YES